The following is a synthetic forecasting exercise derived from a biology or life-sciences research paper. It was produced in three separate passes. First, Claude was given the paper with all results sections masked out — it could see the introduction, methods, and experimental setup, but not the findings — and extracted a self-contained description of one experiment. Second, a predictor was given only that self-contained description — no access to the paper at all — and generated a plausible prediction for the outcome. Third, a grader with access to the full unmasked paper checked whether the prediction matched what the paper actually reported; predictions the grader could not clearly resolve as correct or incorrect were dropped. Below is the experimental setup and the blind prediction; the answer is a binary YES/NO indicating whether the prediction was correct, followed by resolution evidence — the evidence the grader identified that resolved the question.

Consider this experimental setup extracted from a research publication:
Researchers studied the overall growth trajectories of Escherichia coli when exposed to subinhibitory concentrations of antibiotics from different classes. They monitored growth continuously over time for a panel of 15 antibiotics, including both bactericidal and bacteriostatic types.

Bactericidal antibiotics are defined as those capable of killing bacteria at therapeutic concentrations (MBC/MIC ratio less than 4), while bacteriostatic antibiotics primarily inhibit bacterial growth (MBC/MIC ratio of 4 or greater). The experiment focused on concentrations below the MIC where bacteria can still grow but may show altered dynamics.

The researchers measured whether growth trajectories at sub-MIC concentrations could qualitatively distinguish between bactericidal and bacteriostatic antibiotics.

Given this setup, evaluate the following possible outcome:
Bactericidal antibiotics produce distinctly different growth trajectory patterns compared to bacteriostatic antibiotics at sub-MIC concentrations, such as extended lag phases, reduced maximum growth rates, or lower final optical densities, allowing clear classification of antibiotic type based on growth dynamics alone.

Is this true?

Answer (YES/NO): NO